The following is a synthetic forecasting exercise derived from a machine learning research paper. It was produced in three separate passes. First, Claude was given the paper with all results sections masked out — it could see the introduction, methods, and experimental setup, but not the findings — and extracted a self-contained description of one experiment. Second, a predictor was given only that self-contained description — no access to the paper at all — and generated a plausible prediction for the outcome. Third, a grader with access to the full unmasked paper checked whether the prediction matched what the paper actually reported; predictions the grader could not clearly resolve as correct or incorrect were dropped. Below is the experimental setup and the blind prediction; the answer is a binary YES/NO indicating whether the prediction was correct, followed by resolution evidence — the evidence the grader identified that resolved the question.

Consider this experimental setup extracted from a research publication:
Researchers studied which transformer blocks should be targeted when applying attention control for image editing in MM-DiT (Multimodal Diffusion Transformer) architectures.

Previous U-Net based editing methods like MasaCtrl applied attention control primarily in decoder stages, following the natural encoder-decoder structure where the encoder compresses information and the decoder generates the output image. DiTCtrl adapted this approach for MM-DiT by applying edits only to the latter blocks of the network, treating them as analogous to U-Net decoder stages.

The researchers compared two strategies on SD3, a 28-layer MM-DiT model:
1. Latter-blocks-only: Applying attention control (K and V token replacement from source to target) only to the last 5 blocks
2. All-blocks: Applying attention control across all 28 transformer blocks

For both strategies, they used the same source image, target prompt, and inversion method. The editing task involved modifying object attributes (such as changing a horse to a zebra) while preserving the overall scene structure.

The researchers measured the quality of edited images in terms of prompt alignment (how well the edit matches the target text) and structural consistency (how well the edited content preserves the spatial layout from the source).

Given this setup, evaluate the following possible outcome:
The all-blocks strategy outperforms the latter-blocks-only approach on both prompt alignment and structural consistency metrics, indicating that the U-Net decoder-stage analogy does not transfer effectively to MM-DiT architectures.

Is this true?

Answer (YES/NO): YES